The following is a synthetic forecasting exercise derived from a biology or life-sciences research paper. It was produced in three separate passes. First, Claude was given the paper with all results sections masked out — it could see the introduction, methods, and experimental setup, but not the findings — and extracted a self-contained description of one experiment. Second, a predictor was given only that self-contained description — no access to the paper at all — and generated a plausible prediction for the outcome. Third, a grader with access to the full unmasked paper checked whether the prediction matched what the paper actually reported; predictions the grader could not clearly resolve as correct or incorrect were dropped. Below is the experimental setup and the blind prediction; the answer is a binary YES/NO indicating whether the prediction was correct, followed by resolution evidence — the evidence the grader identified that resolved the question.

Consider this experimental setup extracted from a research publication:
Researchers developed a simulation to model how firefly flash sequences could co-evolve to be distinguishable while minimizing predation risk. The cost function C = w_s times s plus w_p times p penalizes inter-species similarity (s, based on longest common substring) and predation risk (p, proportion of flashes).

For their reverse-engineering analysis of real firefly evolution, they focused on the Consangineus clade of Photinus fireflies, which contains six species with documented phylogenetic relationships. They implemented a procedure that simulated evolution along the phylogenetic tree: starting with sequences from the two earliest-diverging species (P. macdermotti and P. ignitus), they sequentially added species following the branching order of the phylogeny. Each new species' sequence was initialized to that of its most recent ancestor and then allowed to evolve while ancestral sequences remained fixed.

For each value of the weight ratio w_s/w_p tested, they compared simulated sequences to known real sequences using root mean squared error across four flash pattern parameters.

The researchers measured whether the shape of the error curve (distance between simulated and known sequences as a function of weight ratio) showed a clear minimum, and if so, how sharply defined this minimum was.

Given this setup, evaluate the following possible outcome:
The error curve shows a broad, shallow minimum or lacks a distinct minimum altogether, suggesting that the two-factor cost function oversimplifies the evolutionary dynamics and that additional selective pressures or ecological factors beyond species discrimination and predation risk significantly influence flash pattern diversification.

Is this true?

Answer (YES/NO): NO